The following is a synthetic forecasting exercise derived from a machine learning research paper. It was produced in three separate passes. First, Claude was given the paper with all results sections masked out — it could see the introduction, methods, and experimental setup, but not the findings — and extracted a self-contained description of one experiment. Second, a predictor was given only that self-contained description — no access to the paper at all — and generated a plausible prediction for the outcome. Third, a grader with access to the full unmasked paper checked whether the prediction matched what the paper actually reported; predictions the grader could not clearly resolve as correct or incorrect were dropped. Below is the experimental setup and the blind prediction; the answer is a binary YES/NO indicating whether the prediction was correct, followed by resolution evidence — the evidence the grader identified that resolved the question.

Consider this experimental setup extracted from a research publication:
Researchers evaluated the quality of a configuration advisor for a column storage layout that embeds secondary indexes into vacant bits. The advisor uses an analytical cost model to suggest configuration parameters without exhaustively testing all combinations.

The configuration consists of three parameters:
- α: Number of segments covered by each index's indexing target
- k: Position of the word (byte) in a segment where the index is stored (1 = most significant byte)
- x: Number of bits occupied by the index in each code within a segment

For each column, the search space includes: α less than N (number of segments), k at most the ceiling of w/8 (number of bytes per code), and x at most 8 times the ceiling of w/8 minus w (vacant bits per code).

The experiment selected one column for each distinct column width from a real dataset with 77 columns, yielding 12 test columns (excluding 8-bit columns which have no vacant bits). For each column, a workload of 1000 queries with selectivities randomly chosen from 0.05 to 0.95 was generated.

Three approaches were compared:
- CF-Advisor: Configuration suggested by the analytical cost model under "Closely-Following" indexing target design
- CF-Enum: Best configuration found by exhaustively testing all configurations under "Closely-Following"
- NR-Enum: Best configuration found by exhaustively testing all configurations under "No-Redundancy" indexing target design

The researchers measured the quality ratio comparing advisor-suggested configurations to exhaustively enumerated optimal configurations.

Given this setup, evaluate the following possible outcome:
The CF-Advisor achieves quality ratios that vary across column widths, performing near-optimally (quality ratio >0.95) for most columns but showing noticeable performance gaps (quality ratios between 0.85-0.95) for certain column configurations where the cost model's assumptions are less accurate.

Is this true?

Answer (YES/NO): NO